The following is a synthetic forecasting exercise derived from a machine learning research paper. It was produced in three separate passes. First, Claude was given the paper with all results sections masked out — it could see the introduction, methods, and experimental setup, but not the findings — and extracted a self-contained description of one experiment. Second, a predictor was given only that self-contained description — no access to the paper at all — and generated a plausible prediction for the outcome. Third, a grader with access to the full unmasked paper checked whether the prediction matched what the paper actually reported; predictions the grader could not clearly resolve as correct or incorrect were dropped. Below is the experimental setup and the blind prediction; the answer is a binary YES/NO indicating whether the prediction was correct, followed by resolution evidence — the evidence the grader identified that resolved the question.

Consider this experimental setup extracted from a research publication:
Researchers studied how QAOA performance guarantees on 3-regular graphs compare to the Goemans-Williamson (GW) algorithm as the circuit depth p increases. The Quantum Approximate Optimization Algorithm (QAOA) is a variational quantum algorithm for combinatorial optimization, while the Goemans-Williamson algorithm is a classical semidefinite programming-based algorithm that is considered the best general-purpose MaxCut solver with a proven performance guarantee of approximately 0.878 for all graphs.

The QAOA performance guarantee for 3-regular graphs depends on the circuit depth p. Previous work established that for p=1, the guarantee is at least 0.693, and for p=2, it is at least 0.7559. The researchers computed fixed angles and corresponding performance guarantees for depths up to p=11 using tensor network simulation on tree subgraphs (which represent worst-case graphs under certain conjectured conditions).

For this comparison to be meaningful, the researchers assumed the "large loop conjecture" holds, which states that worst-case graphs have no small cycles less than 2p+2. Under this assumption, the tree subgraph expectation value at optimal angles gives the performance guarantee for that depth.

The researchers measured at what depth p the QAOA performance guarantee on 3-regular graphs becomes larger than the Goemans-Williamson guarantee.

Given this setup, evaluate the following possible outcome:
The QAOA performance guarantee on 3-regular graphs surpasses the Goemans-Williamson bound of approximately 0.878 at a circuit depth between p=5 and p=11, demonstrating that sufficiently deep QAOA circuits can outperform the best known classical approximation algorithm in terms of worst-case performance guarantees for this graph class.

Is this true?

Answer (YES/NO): YES